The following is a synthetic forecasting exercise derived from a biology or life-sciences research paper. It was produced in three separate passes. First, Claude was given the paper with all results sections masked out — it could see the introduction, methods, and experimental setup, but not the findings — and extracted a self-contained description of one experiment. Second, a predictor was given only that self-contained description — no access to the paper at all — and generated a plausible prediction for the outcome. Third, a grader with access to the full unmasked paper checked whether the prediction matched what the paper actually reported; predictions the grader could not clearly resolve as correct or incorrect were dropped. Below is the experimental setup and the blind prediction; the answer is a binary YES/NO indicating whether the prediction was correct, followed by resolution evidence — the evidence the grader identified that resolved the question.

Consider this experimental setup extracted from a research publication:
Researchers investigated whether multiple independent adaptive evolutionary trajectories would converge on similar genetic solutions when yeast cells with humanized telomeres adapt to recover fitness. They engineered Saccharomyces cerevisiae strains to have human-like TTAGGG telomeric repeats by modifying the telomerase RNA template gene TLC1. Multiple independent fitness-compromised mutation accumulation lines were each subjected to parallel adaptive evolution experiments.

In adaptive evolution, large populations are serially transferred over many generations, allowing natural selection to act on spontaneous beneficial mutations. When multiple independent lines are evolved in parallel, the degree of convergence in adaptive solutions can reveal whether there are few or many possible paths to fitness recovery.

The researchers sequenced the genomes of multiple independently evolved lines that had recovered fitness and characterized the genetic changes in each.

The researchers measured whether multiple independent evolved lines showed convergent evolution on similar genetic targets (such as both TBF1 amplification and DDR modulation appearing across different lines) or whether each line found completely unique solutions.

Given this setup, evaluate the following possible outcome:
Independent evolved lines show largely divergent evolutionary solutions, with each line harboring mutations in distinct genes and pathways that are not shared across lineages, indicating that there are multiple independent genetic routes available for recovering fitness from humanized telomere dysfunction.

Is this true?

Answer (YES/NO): NO